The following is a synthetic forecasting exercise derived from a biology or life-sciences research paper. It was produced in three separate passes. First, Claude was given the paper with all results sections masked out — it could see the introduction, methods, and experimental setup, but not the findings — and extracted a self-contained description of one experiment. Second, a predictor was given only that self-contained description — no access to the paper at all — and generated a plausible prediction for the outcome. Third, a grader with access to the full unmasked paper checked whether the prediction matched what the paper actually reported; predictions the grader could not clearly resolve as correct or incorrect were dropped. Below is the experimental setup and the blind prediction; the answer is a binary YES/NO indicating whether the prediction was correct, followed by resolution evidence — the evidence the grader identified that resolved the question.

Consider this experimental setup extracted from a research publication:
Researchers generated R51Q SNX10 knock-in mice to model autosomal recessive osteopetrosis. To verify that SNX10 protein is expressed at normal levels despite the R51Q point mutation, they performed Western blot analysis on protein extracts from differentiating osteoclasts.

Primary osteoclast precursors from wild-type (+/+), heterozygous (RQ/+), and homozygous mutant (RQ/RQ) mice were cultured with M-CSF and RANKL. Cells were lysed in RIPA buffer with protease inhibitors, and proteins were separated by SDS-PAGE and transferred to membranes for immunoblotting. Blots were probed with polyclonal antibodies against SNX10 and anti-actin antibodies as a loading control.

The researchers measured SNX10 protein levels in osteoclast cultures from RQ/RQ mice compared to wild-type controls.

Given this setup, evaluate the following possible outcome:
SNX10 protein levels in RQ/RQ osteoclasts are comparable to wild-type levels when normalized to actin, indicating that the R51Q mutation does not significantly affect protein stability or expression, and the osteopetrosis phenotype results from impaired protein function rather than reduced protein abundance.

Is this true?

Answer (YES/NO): YES